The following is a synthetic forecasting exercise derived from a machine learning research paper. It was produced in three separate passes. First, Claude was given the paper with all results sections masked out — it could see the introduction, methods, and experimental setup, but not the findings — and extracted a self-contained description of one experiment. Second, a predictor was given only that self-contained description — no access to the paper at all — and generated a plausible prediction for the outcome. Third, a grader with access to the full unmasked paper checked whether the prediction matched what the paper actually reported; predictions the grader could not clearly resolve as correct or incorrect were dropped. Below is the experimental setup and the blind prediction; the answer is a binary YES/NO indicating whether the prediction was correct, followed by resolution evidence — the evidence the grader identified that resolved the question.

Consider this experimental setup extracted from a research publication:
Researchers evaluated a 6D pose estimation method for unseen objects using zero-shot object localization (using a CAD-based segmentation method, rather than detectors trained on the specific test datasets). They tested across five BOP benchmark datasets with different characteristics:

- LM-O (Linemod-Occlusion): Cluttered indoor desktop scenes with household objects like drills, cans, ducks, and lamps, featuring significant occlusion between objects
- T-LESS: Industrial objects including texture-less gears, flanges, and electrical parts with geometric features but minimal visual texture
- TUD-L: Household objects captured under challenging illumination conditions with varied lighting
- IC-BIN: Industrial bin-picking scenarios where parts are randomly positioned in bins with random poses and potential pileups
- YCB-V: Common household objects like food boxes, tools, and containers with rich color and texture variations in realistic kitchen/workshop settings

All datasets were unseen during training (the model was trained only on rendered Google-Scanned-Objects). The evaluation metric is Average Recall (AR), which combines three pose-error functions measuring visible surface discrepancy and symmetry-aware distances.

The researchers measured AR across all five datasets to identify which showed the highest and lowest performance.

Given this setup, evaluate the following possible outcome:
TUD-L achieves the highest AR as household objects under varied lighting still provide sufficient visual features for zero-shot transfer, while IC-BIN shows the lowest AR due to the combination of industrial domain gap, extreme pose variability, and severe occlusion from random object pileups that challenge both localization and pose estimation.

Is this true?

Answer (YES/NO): YES